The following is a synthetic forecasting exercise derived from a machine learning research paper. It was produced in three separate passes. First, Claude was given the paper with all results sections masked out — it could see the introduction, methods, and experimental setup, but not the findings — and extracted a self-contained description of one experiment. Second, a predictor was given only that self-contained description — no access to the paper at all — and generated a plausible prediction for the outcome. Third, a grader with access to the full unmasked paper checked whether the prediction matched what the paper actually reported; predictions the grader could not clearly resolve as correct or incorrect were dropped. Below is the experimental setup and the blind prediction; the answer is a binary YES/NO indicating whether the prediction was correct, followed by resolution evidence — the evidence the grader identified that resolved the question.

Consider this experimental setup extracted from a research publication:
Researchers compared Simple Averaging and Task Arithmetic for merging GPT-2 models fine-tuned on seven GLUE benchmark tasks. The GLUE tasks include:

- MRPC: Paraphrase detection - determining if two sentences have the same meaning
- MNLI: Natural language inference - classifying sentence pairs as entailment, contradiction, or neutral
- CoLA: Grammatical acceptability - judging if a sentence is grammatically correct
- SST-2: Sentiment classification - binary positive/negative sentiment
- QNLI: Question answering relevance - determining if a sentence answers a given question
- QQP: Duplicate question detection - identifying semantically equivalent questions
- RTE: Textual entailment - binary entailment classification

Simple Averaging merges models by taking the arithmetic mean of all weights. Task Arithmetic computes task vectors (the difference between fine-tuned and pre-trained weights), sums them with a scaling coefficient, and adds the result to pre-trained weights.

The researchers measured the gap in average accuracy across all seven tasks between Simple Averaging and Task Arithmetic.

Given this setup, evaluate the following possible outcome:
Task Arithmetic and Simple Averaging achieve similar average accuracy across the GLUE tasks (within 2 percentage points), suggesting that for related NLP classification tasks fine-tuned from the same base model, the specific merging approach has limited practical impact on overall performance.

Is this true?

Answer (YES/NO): NO